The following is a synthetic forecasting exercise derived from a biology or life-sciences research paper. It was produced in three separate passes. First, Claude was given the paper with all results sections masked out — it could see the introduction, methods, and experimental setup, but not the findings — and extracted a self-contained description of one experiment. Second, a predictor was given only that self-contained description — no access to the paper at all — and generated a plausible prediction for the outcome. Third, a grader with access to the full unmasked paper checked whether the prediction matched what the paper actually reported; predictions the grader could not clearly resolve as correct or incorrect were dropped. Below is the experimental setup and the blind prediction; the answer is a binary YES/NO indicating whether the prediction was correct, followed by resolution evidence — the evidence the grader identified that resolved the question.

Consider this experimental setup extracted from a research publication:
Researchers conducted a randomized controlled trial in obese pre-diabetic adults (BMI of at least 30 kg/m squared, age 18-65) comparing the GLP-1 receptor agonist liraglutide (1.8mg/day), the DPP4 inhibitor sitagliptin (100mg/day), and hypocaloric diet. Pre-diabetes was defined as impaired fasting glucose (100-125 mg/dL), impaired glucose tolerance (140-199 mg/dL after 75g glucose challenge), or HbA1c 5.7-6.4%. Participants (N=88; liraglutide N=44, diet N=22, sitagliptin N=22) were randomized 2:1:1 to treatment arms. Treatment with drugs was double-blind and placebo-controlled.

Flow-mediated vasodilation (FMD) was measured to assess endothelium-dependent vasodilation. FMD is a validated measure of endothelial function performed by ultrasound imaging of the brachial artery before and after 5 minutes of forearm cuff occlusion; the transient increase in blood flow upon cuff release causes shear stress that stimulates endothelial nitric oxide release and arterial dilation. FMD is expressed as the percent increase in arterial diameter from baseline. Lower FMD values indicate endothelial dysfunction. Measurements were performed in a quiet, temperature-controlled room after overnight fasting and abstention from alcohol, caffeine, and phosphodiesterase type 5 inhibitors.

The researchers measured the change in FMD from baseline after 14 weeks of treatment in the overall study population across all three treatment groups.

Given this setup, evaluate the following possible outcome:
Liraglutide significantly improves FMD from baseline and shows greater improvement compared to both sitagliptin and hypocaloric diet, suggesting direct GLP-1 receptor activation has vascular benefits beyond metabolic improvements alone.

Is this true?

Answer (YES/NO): NO